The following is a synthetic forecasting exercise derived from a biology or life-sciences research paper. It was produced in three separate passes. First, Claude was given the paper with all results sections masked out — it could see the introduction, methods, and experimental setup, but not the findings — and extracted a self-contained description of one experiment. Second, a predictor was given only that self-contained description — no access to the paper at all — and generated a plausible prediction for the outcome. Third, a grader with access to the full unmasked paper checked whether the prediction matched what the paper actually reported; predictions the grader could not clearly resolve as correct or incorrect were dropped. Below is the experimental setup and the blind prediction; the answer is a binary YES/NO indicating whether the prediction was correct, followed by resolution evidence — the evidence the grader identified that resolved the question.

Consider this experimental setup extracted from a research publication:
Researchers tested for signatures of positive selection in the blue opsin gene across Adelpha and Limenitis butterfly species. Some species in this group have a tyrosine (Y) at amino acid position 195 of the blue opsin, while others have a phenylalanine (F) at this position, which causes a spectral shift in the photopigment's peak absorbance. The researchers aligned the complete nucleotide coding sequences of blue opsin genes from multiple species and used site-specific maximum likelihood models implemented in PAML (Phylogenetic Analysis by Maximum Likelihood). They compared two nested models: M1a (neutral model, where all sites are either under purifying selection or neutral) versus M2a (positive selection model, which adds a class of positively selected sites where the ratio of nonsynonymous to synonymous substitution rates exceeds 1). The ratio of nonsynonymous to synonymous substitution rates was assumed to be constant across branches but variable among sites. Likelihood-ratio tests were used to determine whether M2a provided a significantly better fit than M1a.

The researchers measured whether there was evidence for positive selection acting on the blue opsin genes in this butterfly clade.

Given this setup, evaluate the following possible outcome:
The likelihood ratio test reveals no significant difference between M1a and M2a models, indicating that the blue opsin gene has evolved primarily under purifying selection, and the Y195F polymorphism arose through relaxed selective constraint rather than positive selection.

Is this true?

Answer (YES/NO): YES